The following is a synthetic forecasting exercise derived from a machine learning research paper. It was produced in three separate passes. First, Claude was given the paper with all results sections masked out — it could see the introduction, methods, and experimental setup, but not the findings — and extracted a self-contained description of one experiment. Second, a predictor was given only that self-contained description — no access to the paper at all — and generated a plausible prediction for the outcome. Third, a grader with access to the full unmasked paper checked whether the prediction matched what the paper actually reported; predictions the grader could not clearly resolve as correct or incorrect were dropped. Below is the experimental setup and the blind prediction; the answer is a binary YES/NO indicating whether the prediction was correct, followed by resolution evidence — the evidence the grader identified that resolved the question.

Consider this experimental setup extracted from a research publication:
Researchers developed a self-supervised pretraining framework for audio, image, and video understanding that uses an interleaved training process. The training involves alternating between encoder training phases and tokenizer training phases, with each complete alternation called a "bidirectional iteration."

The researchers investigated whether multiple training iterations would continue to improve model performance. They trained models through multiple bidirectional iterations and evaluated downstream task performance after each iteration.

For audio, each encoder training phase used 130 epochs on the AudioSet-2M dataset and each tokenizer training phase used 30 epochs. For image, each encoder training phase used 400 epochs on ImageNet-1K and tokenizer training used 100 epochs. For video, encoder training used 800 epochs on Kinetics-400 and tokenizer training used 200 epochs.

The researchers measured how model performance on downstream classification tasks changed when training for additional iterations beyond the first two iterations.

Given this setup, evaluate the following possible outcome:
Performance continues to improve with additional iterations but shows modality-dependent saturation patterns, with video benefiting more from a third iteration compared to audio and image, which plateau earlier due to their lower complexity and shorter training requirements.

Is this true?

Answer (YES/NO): NO